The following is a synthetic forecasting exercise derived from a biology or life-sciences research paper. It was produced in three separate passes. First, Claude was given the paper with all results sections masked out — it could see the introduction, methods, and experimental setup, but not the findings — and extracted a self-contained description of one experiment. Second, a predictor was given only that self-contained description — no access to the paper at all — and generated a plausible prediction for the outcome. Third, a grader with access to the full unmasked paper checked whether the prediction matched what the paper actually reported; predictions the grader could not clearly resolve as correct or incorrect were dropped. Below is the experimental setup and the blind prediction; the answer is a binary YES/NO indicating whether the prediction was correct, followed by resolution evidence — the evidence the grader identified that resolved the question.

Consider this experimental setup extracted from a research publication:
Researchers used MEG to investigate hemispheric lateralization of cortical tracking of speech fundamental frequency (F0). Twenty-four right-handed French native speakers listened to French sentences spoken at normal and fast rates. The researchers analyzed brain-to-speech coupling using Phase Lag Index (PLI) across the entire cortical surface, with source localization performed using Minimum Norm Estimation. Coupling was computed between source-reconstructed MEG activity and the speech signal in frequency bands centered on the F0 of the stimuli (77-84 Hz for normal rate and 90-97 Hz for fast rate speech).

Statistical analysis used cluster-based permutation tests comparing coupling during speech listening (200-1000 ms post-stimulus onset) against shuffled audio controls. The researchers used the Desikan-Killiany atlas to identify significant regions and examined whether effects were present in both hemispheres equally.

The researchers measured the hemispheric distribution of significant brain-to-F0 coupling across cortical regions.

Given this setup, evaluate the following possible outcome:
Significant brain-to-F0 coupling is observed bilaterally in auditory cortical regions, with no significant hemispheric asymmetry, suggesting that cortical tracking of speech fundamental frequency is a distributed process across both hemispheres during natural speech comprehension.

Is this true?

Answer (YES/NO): NO